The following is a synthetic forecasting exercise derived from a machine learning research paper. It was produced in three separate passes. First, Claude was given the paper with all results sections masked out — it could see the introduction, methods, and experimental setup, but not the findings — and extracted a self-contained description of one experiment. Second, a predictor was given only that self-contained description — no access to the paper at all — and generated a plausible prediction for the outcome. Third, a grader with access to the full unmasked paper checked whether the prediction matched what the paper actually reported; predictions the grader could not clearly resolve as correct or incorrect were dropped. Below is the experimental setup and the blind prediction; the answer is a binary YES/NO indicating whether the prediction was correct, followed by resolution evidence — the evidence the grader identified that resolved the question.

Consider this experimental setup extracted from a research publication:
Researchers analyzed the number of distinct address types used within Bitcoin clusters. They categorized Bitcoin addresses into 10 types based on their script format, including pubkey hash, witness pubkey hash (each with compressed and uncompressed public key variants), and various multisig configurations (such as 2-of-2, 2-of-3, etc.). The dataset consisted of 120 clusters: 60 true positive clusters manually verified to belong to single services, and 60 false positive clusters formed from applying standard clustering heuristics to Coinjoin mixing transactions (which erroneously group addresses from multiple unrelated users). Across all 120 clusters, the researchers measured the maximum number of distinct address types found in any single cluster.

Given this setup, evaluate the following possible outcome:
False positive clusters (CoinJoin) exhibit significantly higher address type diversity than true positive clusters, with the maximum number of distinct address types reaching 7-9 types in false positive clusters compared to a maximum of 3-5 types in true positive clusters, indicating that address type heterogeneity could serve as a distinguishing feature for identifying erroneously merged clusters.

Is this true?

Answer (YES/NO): NO